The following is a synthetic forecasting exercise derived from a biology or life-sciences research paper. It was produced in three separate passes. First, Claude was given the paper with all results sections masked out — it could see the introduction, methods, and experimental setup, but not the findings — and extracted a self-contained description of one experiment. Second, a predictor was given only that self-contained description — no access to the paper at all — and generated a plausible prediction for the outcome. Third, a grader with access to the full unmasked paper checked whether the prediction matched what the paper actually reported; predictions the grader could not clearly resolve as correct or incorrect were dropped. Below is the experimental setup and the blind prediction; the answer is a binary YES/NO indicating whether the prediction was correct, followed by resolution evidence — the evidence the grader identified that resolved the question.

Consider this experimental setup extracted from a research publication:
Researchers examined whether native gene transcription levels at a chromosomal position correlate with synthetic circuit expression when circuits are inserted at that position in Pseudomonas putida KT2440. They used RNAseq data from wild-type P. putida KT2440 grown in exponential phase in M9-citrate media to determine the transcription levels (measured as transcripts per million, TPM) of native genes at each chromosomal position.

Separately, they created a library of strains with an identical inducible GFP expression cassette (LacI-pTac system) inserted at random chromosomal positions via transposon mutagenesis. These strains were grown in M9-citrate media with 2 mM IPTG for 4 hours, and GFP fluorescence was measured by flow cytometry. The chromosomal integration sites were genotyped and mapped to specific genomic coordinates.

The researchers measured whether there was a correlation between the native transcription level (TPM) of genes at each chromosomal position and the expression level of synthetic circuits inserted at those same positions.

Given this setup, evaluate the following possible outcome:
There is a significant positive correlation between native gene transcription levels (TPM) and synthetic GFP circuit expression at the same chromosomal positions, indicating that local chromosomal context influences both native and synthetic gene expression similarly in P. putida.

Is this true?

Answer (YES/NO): NO